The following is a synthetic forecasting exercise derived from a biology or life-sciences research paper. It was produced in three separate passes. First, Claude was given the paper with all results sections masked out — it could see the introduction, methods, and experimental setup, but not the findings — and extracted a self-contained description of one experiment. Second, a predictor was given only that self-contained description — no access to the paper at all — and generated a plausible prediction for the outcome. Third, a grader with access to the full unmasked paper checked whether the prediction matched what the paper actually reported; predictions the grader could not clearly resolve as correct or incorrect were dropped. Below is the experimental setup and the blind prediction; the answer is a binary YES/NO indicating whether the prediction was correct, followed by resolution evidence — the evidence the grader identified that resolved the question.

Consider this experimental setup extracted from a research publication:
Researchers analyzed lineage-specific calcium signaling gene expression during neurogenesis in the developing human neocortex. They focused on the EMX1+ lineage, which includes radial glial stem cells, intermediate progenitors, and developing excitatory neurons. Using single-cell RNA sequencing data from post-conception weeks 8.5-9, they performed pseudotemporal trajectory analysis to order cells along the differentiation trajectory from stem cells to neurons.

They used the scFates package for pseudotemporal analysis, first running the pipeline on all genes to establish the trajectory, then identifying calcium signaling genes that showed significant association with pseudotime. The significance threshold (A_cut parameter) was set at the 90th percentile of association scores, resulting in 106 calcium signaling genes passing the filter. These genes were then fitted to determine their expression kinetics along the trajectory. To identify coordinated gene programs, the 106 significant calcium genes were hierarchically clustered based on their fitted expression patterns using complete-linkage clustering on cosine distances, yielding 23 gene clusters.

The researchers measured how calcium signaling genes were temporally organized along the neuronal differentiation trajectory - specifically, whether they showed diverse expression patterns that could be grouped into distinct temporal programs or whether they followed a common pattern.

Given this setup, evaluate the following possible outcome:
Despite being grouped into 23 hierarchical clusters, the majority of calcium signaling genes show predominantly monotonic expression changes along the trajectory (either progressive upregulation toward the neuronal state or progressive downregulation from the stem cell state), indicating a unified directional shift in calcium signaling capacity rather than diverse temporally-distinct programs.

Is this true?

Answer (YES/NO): NO